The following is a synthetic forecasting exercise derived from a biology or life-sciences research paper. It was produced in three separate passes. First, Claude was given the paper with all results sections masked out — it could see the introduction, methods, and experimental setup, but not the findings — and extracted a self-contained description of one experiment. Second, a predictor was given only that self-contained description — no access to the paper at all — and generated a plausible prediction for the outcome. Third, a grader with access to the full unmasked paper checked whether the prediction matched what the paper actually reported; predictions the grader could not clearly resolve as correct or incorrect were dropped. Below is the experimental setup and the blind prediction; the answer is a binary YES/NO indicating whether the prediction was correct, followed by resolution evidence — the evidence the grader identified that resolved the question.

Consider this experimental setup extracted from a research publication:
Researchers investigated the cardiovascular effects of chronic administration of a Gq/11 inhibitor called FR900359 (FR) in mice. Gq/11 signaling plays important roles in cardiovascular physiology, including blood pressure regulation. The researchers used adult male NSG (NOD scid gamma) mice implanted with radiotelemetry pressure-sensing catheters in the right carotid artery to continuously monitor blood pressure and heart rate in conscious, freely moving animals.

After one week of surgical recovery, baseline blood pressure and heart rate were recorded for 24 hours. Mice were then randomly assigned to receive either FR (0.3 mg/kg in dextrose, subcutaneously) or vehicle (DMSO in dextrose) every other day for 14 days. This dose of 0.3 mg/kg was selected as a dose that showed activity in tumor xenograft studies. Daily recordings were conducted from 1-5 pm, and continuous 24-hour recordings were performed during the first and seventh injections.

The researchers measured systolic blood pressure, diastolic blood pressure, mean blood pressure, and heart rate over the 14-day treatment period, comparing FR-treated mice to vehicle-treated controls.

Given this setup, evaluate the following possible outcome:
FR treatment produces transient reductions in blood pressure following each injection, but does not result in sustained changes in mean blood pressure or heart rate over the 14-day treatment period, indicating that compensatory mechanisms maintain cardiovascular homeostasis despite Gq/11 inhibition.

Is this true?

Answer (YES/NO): YES